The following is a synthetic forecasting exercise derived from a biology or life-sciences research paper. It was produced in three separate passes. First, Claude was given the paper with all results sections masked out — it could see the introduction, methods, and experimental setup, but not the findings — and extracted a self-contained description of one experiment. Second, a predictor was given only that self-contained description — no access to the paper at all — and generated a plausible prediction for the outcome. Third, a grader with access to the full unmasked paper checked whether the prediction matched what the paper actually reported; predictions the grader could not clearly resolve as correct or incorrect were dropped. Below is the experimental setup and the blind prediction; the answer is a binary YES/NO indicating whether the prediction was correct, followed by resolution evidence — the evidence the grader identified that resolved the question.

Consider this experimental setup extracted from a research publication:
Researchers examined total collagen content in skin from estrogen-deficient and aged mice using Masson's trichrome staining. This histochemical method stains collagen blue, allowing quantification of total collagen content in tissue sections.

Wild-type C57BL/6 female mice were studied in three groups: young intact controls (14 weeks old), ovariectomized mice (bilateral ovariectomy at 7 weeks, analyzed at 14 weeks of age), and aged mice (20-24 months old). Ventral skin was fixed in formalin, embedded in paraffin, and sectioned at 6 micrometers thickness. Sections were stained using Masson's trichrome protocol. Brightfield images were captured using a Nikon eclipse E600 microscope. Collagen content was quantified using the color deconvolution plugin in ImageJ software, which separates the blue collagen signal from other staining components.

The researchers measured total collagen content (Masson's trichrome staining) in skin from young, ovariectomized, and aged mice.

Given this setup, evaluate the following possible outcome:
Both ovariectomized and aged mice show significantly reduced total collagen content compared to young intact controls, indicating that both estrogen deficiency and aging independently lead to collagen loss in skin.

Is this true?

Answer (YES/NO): NO